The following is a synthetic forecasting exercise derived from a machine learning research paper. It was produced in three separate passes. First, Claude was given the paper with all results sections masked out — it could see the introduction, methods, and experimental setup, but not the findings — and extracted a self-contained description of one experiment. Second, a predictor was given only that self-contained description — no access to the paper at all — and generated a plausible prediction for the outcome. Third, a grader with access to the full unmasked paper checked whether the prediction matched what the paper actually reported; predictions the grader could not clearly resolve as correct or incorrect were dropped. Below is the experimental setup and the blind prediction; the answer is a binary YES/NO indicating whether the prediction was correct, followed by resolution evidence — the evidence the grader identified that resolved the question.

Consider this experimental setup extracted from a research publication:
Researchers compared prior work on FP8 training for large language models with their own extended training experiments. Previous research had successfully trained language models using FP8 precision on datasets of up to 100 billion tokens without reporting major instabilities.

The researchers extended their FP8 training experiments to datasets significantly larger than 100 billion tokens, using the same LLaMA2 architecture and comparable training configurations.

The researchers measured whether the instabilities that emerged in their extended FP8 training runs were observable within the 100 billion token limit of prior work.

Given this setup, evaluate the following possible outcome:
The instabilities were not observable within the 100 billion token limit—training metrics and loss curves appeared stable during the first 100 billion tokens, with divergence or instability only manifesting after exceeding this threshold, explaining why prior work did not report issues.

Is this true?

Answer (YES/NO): YES